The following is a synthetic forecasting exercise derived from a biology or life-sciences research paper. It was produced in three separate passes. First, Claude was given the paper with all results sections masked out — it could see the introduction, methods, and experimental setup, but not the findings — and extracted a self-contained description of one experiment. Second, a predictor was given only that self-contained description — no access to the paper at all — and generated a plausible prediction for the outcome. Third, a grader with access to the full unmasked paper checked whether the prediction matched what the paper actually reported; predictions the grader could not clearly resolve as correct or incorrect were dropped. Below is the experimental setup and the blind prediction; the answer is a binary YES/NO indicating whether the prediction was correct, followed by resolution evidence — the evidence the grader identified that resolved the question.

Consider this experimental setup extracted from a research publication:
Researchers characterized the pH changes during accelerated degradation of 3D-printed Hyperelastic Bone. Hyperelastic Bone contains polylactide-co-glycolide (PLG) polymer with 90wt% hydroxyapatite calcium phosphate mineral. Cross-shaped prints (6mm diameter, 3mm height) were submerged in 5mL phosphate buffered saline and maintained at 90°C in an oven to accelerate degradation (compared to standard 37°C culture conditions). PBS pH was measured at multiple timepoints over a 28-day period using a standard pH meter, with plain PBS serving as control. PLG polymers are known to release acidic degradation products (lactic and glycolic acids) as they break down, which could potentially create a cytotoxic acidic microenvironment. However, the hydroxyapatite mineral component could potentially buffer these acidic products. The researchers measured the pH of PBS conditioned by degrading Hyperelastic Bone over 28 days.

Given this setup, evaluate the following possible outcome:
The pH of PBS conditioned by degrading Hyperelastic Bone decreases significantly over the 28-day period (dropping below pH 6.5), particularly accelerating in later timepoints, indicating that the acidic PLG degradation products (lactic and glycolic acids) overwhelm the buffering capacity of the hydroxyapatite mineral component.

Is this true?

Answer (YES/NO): NO